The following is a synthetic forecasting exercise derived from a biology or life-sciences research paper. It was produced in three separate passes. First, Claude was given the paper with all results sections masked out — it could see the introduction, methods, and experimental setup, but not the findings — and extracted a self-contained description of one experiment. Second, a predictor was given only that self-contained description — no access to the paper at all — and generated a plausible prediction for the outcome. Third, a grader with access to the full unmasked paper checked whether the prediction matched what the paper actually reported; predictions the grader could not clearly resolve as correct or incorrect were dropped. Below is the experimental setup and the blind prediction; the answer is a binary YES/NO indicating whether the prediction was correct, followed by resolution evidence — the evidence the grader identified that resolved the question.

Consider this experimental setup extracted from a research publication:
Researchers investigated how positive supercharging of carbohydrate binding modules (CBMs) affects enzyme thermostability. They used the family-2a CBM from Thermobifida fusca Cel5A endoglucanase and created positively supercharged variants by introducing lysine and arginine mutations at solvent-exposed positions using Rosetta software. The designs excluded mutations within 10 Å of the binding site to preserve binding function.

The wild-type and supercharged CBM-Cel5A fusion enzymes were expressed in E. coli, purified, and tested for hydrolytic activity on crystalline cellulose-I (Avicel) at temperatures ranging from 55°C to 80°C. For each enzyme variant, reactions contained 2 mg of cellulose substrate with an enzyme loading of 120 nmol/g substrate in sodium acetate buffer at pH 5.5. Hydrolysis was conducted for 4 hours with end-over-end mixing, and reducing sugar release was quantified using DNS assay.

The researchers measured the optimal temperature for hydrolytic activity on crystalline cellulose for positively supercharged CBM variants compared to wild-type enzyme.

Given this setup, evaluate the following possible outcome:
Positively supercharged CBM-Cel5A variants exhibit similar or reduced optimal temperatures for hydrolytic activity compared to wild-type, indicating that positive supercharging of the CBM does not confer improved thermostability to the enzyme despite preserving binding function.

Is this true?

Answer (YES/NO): NO